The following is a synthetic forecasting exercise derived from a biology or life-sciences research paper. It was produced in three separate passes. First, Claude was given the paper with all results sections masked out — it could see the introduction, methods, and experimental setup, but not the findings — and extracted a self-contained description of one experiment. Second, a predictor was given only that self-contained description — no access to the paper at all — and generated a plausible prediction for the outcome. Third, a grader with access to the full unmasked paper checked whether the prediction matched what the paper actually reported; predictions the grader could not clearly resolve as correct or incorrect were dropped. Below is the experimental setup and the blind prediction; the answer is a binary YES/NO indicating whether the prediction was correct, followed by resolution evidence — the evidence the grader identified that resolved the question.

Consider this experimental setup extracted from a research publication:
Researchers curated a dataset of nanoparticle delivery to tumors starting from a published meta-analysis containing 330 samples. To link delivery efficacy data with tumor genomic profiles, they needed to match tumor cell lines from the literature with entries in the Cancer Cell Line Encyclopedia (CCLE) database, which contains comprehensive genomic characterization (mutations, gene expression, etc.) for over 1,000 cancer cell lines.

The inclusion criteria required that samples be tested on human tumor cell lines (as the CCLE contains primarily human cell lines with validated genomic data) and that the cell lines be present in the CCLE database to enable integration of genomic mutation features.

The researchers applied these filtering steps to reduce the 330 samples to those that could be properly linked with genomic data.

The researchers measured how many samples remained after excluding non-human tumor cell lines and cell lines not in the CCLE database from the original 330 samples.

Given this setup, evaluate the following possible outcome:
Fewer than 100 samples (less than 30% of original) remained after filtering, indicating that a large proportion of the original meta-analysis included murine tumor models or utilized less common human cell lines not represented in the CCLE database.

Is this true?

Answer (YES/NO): NO